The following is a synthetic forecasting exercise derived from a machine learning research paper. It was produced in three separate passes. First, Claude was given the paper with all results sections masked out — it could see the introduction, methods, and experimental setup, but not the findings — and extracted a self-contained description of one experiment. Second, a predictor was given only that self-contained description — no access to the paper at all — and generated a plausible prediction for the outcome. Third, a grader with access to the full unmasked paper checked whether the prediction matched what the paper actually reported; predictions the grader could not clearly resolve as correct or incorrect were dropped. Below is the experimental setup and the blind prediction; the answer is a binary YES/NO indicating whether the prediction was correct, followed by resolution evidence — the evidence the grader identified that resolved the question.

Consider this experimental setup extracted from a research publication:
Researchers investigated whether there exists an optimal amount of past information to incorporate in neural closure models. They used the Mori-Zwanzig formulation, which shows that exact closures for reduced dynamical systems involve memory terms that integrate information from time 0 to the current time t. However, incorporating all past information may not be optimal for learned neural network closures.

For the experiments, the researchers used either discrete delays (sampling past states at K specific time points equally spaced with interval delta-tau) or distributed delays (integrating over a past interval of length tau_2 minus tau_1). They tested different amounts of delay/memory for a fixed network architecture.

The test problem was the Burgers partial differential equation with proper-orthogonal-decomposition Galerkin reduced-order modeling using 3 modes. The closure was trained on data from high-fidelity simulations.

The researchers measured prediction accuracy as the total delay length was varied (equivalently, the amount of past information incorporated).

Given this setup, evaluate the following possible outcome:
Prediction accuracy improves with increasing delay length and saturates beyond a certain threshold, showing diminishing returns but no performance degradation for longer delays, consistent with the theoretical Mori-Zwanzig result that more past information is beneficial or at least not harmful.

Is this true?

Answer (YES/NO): NO